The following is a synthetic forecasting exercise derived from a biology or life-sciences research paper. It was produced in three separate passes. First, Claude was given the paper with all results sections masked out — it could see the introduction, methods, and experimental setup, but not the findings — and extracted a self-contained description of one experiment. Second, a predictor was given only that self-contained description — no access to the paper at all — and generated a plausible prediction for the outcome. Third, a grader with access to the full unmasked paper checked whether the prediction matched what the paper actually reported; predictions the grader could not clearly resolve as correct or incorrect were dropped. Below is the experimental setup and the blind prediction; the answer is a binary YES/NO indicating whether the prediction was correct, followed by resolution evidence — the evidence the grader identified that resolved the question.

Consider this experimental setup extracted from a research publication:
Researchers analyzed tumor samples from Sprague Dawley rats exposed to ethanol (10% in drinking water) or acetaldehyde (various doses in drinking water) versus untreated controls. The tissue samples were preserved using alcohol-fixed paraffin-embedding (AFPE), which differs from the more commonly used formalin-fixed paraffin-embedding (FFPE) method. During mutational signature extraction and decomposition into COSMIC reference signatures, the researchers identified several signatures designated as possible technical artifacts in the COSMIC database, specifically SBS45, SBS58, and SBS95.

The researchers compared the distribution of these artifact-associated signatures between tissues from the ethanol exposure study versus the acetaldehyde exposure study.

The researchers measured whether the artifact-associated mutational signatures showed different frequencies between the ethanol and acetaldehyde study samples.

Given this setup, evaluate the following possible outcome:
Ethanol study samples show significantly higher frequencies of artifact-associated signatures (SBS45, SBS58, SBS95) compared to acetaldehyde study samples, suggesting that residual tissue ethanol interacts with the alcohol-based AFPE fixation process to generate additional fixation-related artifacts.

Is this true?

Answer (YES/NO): NO